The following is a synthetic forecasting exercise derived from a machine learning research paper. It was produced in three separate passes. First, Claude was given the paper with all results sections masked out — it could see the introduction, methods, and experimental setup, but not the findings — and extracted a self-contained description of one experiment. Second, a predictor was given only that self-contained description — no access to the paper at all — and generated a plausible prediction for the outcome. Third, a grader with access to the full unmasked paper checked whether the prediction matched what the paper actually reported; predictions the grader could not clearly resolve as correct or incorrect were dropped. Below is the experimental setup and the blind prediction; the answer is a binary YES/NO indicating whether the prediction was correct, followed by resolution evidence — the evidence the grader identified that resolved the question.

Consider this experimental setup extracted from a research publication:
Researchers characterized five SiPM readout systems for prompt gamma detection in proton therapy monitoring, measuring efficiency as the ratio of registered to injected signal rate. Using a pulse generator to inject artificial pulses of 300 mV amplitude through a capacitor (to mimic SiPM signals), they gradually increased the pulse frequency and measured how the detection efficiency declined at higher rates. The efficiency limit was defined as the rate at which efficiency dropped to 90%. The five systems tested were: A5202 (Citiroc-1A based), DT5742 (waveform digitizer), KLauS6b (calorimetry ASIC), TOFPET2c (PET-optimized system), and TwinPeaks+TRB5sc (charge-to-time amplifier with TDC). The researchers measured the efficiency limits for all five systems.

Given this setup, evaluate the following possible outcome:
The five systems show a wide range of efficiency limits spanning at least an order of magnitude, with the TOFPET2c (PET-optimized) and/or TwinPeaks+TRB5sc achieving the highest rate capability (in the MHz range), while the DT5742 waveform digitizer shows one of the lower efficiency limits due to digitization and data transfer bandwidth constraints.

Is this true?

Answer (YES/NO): YES